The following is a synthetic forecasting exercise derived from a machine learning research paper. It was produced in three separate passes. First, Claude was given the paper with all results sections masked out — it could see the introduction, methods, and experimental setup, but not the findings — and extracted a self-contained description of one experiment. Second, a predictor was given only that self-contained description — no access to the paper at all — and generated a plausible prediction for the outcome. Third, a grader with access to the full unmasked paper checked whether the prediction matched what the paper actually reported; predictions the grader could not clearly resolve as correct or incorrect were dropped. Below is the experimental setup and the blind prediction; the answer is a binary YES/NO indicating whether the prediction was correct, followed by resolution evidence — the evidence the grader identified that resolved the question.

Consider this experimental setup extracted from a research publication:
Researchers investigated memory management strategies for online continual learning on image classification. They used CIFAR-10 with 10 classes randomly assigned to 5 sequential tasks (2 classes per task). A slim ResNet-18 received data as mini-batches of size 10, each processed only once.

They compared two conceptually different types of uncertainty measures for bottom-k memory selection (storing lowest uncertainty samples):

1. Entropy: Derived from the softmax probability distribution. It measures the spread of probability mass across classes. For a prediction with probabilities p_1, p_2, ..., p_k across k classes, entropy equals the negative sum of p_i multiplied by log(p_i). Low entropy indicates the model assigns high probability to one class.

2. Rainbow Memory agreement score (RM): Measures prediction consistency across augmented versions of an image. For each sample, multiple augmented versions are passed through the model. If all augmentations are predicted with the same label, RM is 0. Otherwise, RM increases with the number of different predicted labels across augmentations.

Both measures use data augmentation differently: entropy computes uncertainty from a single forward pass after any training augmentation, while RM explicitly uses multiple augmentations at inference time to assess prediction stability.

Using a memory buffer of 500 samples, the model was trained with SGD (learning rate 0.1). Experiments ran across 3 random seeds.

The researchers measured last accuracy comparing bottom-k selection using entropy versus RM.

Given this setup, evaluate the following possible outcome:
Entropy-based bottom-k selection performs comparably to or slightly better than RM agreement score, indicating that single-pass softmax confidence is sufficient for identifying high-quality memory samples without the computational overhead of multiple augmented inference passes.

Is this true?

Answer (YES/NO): NO